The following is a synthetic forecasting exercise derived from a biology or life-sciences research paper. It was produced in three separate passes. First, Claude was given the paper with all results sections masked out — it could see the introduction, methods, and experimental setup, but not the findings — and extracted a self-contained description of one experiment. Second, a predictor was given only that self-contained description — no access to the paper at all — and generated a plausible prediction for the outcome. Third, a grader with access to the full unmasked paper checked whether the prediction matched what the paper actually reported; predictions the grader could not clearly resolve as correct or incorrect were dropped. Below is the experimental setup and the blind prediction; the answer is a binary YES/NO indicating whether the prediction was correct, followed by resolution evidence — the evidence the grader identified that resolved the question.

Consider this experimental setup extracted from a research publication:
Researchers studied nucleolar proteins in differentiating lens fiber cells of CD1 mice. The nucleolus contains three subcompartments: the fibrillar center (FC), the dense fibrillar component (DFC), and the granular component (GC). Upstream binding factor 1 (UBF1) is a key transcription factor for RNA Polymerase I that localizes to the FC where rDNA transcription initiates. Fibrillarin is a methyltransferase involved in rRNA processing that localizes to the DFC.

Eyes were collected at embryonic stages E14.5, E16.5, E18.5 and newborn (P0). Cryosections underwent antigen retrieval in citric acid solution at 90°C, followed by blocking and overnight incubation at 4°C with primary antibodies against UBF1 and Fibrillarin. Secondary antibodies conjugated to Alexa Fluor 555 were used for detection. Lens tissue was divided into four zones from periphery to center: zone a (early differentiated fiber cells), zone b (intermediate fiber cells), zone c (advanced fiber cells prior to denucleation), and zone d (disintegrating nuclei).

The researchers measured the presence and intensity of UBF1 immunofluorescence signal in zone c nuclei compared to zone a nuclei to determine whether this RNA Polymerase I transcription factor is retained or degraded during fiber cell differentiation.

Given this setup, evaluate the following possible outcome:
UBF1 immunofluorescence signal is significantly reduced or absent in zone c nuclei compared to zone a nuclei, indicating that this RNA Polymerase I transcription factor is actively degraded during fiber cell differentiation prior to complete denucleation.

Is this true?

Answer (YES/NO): NO